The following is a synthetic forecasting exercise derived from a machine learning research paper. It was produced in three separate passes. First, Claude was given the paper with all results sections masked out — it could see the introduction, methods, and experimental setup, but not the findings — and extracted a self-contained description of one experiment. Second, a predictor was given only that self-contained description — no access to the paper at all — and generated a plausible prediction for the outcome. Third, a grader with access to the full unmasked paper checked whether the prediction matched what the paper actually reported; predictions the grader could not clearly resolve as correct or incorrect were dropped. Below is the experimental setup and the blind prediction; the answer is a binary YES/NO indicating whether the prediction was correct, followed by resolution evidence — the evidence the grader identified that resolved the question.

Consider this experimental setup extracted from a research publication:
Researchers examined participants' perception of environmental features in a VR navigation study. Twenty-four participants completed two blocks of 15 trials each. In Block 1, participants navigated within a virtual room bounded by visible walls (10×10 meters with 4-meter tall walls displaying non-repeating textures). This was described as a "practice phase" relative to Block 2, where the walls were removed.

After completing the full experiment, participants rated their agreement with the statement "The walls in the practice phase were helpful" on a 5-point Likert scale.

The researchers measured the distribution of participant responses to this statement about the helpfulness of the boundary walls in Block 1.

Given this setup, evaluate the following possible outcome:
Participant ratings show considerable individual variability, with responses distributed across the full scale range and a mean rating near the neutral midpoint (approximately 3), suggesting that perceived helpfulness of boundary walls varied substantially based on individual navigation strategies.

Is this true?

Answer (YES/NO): NO